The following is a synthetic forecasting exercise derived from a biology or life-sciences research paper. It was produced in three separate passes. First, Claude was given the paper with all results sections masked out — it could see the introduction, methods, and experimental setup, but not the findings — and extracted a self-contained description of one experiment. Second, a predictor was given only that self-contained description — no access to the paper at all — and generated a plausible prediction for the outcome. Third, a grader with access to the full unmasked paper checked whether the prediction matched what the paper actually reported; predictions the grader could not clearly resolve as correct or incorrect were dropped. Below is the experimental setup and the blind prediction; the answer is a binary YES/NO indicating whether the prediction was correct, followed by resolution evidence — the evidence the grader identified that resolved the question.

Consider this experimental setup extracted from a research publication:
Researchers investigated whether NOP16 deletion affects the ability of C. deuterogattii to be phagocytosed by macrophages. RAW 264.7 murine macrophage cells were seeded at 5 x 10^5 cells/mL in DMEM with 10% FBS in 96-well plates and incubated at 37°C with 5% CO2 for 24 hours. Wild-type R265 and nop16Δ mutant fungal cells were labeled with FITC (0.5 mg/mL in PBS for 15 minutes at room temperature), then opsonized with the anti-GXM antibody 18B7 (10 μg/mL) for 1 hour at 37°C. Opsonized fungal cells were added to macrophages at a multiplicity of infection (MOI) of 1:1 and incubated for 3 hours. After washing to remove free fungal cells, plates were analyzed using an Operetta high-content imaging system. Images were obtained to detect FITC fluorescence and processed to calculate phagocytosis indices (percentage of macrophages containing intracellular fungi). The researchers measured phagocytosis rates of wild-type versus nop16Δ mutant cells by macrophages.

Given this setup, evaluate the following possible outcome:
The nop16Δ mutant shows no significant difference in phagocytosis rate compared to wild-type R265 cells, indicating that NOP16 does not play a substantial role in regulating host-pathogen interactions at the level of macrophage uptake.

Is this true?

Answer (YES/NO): YES